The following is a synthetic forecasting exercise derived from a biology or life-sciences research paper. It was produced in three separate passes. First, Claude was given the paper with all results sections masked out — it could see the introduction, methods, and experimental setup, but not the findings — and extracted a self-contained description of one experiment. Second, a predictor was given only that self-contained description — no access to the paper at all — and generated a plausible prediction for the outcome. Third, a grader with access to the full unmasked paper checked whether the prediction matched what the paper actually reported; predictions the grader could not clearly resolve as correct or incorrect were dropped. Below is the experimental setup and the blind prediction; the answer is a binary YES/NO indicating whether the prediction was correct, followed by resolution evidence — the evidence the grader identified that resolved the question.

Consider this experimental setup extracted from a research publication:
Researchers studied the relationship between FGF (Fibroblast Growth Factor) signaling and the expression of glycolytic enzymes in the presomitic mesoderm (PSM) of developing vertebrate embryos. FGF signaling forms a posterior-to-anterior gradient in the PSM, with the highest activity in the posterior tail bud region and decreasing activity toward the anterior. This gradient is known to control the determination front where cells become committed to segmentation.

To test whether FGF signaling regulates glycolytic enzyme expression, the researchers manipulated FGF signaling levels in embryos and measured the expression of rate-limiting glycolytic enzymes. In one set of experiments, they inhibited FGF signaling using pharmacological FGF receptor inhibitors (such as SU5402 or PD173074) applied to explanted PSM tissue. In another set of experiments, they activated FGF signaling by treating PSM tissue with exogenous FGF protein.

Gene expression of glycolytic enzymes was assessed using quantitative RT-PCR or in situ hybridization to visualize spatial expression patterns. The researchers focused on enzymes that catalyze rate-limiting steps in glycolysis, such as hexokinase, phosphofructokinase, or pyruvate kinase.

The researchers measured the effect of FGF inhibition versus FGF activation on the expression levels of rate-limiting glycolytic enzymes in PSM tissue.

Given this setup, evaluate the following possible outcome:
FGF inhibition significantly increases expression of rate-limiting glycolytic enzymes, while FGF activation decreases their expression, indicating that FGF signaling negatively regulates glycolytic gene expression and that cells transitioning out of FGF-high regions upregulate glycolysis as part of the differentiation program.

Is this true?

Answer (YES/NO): NO